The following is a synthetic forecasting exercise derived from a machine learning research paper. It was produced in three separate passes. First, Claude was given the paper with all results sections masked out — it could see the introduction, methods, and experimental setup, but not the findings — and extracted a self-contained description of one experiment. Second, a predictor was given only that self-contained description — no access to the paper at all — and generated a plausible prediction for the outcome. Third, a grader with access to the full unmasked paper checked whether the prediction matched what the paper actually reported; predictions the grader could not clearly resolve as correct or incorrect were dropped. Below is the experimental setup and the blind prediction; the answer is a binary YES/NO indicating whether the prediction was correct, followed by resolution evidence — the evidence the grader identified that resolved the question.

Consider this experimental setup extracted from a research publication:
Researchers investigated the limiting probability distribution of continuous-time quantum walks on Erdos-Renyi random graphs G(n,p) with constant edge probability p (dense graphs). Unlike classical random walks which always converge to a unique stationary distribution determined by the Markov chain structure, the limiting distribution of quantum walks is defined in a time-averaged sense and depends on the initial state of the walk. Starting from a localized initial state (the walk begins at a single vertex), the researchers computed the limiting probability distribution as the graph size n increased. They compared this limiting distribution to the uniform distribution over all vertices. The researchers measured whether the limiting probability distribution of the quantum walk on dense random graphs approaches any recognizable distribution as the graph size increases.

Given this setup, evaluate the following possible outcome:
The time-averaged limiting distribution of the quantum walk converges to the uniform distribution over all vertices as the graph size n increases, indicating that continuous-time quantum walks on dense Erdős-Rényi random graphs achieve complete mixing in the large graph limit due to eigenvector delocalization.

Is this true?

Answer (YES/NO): YES